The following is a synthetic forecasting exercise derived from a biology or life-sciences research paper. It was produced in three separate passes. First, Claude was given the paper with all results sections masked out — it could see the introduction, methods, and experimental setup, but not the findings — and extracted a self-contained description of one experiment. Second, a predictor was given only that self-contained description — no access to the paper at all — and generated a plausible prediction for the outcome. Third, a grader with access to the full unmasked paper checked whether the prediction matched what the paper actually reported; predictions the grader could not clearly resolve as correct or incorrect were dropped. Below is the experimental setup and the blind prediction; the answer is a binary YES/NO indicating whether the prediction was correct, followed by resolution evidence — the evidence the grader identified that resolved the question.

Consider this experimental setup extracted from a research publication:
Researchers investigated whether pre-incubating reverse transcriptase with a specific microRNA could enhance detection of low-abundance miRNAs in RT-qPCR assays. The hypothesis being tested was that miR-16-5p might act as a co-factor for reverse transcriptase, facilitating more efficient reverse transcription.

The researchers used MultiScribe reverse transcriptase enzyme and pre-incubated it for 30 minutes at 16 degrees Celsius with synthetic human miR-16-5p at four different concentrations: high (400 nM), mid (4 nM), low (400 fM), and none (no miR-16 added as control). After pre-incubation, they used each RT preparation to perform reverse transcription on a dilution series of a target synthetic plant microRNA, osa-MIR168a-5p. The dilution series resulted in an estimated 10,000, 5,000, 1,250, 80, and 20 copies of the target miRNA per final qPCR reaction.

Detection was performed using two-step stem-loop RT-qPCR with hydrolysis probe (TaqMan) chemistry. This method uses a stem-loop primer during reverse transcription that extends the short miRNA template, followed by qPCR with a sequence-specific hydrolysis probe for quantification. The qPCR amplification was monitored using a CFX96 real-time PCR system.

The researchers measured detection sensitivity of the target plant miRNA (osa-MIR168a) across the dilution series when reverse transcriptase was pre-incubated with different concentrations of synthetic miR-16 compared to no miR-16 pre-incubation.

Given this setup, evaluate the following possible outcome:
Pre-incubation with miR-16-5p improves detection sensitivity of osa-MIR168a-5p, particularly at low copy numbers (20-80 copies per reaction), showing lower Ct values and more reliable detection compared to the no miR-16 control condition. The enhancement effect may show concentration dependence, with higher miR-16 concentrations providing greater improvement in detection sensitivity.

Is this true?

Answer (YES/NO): NO